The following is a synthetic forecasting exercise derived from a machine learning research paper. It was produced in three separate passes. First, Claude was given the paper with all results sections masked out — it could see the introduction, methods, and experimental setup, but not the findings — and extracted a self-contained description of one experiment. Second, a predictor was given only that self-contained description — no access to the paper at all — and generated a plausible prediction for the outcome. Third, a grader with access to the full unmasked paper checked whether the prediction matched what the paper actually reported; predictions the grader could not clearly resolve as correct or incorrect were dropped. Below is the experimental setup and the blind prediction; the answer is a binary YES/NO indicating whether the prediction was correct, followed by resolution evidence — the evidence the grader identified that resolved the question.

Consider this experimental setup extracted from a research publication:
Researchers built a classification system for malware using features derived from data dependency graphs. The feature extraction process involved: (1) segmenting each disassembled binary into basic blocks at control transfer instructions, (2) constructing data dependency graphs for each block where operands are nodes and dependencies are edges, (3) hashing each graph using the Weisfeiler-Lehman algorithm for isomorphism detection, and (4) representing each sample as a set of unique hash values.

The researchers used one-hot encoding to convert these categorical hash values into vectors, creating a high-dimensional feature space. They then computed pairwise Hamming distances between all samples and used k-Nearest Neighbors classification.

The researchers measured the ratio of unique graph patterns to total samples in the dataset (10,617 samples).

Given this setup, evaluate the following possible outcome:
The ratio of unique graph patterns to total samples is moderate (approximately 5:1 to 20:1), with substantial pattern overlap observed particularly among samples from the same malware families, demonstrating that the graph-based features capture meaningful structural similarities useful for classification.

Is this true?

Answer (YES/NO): YES